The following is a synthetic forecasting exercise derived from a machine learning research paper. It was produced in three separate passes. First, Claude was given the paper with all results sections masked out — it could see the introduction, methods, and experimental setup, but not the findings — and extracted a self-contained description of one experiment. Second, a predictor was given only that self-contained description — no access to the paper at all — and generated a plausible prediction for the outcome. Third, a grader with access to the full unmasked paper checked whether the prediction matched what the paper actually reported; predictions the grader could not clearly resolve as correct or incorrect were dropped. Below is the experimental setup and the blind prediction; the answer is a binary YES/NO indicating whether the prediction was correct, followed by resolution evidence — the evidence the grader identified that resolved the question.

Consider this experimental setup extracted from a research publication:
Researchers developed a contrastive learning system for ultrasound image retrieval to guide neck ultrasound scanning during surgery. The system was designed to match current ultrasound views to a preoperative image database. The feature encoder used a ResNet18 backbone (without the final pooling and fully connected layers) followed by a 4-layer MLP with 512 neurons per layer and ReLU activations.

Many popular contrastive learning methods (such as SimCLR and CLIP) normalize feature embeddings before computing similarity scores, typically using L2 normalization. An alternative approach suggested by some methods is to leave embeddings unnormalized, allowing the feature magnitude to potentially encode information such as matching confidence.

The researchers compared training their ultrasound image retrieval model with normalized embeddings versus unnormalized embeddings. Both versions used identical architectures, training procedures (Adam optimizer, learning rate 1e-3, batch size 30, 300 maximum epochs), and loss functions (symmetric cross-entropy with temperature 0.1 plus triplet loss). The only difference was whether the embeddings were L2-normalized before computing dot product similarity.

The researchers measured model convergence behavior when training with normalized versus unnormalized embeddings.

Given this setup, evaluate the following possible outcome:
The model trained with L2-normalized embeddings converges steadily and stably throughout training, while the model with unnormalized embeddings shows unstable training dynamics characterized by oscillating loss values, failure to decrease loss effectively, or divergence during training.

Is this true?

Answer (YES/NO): NO